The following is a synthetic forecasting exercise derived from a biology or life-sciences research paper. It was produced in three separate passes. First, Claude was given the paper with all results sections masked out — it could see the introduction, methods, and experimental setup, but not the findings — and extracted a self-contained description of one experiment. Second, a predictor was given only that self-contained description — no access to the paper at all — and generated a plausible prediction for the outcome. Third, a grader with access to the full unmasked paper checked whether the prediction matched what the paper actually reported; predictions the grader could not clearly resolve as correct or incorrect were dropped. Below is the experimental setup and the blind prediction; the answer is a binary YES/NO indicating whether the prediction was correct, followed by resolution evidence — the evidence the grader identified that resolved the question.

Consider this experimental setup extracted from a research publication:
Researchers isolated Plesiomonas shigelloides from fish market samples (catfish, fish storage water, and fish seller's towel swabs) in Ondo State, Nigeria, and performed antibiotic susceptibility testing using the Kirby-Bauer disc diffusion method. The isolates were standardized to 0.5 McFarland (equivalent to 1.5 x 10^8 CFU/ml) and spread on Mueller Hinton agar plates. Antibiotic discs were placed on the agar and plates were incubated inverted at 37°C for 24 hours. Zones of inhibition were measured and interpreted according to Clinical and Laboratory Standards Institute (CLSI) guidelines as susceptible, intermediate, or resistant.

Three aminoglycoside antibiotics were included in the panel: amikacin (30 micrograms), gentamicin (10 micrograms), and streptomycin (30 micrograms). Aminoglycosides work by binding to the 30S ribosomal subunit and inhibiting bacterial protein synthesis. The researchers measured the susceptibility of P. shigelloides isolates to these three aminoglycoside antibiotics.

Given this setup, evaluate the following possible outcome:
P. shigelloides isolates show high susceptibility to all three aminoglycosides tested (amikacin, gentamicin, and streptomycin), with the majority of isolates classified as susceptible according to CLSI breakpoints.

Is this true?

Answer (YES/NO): NO